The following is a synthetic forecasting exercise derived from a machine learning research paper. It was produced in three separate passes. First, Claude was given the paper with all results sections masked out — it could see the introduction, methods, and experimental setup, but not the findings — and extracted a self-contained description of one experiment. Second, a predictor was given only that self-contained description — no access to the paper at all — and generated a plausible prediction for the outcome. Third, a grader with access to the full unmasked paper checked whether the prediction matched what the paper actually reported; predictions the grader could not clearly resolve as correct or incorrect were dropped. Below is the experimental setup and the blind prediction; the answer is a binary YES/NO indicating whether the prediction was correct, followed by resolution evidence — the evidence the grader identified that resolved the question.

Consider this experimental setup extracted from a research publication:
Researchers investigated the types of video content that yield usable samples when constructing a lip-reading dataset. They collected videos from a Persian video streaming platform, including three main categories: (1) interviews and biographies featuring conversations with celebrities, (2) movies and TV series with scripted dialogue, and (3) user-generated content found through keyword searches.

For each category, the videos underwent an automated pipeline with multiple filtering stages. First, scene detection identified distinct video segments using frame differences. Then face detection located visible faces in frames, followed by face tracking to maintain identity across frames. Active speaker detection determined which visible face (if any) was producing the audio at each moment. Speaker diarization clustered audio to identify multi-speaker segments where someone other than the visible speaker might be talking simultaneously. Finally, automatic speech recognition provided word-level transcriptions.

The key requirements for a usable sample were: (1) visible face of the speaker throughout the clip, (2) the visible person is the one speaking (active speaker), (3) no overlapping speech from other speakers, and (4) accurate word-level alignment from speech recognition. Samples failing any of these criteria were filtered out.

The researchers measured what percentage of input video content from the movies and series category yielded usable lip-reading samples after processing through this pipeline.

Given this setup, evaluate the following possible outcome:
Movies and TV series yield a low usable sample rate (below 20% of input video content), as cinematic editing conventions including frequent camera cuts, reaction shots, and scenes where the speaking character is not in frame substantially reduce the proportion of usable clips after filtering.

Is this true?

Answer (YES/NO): YES